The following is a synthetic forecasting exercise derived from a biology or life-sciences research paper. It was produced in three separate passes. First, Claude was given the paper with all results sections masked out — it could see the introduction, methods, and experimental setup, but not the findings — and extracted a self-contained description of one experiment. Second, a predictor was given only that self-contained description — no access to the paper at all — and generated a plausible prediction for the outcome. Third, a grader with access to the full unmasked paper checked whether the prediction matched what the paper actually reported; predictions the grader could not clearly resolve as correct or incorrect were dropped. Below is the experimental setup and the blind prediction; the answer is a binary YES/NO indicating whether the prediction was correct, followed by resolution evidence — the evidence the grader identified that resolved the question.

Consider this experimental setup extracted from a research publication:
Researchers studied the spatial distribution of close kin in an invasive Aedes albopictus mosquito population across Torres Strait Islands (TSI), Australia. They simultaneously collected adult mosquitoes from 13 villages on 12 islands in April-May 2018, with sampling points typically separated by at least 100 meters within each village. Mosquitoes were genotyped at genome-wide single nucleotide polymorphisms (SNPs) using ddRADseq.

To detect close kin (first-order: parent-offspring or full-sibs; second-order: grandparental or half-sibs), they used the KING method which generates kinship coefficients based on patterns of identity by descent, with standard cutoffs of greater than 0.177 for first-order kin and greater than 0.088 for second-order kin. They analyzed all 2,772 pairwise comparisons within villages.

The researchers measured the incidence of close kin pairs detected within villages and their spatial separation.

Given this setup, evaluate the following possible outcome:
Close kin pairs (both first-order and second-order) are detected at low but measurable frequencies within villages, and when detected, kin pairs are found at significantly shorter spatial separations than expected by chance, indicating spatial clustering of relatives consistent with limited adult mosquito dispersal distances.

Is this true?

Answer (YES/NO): NO